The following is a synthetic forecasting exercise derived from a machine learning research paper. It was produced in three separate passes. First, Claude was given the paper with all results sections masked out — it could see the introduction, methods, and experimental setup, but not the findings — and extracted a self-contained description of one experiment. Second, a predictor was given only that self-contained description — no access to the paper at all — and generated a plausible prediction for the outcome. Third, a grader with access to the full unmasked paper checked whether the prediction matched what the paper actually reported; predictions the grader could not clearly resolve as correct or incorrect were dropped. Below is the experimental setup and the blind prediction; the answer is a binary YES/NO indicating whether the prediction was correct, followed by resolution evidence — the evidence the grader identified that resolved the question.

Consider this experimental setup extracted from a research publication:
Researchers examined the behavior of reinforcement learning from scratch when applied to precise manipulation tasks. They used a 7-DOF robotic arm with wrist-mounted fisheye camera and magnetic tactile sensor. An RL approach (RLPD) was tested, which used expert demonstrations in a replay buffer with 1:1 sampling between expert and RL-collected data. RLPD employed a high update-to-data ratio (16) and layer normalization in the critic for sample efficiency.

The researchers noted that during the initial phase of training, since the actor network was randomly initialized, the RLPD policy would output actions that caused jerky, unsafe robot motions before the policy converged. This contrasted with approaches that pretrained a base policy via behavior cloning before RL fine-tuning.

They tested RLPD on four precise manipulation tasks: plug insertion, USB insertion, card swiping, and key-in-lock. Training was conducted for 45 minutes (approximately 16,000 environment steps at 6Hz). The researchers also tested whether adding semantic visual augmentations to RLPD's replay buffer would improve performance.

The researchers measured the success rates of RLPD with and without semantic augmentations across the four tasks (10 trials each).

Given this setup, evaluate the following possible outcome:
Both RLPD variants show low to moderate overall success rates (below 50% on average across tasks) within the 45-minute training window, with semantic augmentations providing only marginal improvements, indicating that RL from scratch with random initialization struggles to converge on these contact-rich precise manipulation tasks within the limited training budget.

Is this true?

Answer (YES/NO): NO